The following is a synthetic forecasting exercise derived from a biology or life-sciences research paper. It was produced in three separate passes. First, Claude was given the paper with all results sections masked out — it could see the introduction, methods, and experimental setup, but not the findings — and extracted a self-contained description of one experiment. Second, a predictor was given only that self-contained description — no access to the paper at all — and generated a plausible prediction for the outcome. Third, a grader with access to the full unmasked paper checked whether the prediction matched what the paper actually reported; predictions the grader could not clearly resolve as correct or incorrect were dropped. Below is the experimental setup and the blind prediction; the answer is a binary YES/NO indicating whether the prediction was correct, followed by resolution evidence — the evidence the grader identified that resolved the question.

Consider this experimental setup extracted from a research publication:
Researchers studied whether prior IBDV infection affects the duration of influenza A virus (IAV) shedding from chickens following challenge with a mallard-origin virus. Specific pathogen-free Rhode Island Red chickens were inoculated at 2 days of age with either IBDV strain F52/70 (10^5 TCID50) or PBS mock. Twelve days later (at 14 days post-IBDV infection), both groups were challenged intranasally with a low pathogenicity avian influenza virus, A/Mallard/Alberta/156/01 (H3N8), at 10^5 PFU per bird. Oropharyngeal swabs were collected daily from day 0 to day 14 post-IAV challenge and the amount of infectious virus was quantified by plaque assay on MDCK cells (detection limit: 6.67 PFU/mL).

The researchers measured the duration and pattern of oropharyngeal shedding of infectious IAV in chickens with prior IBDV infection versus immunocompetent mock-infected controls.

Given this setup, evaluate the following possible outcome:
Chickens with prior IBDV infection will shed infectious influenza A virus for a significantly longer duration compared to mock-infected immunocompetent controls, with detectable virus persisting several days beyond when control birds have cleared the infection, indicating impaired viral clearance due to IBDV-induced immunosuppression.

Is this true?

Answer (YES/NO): NO